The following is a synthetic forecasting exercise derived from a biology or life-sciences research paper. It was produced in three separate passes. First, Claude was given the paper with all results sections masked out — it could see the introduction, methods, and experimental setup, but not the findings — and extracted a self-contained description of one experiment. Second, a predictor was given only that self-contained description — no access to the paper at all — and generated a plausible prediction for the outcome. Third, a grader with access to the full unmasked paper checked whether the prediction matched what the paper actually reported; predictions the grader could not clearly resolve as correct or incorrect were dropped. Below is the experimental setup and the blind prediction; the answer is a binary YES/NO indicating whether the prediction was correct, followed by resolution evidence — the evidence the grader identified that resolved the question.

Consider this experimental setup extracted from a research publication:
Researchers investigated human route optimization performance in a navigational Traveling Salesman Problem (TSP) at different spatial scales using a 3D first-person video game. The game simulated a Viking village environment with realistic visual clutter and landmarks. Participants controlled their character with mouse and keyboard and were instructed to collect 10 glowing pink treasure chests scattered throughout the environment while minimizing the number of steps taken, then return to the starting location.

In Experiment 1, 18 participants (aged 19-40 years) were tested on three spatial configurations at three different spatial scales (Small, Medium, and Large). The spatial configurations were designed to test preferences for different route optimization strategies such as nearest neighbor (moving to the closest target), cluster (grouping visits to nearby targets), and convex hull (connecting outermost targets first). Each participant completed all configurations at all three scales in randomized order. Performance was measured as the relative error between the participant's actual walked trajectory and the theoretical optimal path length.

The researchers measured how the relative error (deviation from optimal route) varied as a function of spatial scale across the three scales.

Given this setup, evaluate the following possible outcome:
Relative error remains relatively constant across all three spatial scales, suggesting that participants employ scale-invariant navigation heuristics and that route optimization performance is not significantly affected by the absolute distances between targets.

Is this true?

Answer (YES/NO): NO